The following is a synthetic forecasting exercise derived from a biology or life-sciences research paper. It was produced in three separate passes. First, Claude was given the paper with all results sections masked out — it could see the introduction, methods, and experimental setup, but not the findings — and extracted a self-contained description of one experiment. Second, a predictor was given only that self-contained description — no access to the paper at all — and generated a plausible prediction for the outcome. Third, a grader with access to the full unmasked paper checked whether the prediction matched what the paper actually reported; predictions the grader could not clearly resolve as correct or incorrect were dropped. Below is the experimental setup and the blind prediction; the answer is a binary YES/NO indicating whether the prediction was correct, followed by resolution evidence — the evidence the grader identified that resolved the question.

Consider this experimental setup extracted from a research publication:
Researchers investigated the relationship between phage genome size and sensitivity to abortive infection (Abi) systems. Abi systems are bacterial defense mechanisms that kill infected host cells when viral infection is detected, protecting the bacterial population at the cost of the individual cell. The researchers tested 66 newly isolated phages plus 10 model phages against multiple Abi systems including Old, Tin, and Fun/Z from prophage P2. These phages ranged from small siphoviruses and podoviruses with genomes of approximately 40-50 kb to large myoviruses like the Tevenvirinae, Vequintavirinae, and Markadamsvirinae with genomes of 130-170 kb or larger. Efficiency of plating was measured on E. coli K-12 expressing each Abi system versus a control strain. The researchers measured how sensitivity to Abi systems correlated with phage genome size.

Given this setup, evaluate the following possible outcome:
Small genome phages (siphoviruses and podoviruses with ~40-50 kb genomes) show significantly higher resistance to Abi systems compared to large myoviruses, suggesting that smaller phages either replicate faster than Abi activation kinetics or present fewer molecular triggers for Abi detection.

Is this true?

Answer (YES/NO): YES